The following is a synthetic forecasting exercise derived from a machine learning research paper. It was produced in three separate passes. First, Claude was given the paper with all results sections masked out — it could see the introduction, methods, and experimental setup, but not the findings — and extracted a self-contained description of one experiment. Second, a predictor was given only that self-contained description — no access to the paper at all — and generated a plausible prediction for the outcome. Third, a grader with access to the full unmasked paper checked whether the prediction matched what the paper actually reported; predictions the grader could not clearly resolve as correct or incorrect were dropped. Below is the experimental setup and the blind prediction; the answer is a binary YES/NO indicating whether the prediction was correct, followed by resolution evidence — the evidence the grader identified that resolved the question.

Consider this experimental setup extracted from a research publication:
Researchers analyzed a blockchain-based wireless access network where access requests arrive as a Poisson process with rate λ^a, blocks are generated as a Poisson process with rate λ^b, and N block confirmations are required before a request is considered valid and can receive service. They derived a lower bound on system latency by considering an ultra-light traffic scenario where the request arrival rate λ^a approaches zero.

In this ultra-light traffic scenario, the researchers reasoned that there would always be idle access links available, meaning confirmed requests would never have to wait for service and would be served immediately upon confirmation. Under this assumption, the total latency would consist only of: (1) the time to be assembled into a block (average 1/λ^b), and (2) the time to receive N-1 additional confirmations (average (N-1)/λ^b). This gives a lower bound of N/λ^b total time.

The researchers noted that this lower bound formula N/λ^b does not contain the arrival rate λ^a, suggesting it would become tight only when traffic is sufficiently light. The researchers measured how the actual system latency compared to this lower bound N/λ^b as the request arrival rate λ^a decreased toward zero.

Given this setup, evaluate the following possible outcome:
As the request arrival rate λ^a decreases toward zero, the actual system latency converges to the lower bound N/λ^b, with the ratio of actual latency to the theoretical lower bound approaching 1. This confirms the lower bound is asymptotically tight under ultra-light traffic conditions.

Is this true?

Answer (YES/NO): YES